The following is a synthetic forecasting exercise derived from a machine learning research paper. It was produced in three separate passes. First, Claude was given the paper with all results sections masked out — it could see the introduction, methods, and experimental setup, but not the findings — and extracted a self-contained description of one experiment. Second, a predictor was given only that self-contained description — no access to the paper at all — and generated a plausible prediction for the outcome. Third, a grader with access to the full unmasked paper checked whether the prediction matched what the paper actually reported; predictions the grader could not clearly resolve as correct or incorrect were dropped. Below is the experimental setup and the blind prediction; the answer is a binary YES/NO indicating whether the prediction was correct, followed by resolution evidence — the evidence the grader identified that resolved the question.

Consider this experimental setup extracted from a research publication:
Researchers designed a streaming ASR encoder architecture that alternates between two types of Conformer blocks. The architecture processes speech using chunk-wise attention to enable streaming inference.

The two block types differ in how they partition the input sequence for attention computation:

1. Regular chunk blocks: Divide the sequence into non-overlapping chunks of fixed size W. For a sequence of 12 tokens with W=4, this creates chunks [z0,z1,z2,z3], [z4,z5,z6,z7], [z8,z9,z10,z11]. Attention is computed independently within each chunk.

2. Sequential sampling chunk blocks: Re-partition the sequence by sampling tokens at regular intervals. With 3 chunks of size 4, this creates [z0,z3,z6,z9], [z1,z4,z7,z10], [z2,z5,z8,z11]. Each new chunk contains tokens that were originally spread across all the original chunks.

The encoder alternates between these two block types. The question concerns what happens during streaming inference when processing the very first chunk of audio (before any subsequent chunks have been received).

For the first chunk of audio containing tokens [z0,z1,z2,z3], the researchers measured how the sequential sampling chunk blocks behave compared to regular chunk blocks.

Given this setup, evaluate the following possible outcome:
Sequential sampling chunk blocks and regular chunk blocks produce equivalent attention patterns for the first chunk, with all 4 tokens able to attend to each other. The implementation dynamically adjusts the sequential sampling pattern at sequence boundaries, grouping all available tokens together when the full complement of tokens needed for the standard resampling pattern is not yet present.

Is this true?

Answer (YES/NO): YES